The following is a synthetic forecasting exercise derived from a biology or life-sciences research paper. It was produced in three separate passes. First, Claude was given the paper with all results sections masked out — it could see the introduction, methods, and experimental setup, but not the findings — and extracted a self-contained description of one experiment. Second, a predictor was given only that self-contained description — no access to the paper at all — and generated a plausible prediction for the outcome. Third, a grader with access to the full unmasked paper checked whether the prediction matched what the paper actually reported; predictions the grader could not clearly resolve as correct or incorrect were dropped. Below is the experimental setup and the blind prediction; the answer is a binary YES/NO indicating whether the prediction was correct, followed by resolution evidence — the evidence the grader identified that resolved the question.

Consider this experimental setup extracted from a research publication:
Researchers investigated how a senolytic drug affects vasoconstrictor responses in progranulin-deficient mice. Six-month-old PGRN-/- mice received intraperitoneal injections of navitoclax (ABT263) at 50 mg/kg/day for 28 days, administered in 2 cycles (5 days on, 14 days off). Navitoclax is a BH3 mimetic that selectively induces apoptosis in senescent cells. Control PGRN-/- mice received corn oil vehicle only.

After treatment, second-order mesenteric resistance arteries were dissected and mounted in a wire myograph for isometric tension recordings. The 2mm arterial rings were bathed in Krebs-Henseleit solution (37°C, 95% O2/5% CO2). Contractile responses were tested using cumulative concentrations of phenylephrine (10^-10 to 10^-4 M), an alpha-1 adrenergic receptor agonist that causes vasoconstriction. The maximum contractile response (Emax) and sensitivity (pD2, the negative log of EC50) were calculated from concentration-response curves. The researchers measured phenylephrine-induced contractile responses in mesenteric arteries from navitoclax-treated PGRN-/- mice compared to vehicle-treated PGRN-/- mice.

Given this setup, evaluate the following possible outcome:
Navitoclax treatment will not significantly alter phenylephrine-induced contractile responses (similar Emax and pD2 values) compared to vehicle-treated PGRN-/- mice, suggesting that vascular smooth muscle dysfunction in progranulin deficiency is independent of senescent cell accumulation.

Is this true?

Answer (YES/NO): NO